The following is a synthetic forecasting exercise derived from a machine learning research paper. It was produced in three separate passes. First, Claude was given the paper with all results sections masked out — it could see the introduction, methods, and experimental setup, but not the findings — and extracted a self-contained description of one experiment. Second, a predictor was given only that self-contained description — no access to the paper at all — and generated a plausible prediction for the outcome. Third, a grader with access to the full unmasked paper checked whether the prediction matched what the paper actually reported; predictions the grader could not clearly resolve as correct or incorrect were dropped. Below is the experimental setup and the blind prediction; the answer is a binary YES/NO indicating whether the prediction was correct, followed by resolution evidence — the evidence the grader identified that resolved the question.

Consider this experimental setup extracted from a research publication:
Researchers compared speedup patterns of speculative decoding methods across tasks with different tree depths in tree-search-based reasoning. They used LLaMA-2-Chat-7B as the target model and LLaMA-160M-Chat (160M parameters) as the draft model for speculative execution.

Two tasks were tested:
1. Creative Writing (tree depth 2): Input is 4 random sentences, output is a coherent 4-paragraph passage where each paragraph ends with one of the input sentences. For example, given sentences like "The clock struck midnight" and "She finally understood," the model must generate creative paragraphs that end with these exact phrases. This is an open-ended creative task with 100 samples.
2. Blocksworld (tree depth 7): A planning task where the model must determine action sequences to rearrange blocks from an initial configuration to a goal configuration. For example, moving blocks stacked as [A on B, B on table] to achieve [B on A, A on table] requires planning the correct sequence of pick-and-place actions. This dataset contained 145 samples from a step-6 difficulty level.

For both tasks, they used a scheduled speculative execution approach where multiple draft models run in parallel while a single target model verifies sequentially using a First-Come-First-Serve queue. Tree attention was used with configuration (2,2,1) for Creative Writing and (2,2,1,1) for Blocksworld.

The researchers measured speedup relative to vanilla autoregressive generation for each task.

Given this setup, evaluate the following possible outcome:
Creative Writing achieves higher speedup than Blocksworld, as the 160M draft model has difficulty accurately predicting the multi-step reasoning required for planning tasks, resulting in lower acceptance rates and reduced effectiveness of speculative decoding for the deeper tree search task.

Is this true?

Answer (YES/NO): YES